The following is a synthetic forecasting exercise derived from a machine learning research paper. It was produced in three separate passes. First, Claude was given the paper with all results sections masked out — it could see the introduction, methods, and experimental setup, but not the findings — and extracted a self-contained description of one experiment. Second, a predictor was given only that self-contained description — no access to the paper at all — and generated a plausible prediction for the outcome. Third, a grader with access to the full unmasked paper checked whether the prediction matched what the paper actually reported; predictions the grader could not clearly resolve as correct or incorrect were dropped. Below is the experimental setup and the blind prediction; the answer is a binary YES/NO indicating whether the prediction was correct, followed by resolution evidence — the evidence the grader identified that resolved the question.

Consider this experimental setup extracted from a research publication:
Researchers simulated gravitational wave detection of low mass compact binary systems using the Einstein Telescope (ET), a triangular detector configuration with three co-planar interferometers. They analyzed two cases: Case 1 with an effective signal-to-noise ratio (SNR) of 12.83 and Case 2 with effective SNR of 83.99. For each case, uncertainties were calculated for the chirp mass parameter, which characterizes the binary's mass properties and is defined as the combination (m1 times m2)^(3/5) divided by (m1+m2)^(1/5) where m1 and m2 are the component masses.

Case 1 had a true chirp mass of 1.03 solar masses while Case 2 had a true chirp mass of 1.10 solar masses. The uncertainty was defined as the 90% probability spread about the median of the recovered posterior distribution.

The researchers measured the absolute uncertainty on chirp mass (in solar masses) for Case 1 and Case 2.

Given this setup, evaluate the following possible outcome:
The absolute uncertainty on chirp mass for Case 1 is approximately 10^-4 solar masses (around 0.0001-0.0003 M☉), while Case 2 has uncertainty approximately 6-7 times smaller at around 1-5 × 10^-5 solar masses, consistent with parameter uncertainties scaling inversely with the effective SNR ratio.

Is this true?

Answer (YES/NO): NO